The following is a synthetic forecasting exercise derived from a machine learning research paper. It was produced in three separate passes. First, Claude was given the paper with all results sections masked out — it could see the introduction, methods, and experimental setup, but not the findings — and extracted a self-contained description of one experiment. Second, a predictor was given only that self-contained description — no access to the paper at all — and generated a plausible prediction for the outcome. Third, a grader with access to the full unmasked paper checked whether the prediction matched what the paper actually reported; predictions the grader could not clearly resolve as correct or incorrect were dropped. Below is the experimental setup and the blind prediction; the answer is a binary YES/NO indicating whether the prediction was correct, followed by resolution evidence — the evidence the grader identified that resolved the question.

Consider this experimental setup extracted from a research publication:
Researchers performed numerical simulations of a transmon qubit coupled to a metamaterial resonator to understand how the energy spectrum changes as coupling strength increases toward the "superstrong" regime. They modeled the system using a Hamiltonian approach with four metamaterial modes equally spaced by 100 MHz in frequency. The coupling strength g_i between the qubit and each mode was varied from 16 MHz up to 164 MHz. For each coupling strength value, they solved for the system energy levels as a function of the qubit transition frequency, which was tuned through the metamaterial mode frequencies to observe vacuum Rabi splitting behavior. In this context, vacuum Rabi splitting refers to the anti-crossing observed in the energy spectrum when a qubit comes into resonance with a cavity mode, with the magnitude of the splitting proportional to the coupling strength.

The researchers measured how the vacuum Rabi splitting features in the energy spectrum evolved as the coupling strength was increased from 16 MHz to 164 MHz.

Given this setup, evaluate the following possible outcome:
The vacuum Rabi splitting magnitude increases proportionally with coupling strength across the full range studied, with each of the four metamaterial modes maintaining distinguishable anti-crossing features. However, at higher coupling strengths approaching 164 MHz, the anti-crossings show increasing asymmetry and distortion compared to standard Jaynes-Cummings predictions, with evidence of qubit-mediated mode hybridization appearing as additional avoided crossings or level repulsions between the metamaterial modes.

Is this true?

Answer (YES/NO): NO